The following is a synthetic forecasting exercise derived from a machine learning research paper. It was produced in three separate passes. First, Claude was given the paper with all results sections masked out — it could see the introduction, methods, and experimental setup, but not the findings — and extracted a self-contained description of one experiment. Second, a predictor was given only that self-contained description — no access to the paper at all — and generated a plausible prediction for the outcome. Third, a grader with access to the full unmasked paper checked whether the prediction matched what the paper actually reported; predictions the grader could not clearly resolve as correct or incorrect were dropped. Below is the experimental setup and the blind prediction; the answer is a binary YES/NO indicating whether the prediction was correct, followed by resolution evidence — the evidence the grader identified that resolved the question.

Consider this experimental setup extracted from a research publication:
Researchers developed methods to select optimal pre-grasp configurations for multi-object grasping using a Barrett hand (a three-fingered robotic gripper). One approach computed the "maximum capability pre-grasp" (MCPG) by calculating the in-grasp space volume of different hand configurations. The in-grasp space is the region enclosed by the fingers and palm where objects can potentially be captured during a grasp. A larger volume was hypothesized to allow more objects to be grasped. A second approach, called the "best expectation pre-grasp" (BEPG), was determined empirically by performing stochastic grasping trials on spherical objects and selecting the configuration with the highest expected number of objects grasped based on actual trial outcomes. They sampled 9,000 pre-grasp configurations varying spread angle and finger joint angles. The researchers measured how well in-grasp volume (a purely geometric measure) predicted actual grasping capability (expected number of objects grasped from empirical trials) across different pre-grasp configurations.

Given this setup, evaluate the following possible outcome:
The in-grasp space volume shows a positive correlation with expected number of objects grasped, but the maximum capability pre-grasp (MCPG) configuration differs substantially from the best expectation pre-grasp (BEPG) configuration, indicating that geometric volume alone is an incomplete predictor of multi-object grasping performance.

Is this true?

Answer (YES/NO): NO